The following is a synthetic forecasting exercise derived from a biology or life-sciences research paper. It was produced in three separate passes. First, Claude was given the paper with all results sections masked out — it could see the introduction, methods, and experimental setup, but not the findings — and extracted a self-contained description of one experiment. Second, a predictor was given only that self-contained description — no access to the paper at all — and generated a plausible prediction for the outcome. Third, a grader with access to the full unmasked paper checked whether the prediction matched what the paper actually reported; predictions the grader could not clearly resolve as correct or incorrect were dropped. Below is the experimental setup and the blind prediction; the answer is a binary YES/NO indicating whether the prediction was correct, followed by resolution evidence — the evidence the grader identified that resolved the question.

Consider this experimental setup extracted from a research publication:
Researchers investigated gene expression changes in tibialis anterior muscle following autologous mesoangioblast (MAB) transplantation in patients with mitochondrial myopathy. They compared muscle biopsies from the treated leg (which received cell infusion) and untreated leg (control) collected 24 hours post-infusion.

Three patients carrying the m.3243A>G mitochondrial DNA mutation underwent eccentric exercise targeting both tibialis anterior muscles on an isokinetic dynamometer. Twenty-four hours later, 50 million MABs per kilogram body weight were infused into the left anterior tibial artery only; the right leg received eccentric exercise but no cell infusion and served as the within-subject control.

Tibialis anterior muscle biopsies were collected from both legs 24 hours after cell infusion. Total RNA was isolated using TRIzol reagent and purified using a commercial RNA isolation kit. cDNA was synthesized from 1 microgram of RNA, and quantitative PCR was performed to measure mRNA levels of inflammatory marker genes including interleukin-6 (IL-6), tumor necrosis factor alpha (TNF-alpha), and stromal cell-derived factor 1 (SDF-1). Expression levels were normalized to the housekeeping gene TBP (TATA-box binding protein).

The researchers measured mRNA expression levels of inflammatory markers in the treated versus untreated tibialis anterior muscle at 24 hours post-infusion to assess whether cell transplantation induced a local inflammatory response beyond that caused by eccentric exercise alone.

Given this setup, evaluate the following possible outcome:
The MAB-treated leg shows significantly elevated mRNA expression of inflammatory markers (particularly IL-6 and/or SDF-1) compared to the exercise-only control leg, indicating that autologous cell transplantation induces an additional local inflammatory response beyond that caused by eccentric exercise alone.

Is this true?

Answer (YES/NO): NO